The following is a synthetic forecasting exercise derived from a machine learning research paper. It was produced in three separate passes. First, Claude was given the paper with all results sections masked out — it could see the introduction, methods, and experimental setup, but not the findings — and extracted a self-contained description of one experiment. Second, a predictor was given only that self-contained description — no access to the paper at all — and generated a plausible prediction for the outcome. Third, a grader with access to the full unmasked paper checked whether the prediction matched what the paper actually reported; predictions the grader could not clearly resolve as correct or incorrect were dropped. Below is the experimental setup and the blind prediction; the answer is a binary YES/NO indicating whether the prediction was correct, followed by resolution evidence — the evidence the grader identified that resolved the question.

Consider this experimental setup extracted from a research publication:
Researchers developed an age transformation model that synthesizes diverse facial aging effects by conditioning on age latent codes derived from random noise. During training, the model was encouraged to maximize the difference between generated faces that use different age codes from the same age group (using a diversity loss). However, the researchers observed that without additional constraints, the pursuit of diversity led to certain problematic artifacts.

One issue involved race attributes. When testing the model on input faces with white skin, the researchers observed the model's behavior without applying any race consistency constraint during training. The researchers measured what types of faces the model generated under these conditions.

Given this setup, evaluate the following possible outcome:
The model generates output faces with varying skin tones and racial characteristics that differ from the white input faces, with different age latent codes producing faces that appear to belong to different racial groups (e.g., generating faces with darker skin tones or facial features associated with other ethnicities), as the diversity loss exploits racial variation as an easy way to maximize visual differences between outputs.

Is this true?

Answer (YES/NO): YES